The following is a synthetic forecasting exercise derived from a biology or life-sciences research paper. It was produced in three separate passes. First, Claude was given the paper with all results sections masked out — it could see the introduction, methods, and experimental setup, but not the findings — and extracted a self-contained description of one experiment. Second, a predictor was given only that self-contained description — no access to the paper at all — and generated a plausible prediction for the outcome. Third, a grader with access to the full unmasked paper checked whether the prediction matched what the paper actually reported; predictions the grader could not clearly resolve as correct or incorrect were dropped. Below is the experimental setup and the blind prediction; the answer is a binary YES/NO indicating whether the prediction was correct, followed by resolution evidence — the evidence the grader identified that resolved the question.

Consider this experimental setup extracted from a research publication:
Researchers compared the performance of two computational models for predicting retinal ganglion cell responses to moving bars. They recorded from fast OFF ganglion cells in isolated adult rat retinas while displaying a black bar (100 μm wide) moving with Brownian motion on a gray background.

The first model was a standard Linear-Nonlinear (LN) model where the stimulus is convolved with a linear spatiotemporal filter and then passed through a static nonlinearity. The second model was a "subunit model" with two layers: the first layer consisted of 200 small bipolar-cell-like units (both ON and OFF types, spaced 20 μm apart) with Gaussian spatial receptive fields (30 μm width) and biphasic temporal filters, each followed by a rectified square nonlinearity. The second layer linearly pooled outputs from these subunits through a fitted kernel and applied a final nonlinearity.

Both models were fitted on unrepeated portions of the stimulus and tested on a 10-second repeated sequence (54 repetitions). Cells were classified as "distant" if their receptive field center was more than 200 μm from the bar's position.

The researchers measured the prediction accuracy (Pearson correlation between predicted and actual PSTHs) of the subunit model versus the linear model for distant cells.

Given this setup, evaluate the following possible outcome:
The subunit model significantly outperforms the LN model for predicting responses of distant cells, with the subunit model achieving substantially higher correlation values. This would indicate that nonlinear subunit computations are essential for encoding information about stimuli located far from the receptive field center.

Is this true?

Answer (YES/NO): YES